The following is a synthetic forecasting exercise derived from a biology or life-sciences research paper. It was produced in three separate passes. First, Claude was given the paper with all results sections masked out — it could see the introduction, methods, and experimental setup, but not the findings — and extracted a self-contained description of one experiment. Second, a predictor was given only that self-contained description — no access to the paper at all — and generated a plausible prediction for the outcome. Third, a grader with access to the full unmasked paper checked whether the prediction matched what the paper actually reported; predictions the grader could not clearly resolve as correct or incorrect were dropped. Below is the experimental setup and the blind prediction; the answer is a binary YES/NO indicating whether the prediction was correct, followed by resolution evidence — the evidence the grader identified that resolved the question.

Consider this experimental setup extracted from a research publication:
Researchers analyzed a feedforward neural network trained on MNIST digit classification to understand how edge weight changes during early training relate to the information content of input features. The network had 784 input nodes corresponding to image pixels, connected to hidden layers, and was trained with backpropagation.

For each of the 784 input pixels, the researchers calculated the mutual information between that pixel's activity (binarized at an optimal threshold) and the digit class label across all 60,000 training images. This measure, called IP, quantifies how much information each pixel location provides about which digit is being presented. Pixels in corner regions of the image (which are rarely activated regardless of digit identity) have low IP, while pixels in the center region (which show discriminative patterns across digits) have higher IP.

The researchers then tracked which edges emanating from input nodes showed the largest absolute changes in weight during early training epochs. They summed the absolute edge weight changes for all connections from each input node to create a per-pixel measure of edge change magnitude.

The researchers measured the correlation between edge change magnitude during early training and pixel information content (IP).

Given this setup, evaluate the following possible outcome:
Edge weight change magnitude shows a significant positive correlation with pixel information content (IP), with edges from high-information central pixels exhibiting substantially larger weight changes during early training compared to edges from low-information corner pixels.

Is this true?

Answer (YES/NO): YES